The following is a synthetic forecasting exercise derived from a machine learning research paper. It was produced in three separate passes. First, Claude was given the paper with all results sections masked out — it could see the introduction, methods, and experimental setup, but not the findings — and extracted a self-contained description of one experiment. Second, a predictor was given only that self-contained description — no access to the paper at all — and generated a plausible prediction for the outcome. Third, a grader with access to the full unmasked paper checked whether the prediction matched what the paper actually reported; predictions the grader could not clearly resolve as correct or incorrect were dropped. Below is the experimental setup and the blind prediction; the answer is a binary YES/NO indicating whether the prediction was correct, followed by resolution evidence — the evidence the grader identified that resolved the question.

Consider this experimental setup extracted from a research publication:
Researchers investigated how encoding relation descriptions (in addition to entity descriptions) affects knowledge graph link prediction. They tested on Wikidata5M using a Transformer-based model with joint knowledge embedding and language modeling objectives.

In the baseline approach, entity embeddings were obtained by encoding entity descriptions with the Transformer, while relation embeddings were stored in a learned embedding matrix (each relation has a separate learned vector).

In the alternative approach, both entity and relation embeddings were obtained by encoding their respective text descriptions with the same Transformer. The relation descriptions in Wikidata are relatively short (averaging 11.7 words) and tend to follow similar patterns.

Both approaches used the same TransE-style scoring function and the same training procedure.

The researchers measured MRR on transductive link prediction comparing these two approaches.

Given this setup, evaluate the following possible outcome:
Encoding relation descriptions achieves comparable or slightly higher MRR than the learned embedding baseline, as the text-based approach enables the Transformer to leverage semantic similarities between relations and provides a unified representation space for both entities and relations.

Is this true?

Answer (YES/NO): NO